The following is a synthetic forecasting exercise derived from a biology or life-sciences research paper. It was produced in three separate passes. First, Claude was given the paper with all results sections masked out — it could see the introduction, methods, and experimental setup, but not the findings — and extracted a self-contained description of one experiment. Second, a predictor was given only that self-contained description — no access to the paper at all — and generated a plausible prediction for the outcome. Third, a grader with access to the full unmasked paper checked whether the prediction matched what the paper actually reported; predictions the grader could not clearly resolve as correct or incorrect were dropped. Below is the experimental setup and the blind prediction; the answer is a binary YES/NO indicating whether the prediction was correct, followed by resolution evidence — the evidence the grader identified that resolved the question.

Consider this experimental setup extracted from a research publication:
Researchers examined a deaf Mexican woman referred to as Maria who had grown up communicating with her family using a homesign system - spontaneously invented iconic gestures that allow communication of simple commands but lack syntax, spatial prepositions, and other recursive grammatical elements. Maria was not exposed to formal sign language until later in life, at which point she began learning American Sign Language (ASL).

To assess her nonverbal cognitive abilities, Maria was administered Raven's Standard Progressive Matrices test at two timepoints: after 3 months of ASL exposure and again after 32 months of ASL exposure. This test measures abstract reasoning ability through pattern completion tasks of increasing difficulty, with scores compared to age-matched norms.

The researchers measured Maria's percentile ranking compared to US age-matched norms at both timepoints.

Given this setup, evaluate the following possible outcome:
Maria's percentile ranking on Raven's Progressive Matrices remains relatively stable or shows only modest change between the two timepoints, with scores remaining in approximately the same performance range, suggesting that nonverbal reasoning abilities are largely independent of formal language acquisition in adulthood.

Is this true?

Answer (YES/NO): NO